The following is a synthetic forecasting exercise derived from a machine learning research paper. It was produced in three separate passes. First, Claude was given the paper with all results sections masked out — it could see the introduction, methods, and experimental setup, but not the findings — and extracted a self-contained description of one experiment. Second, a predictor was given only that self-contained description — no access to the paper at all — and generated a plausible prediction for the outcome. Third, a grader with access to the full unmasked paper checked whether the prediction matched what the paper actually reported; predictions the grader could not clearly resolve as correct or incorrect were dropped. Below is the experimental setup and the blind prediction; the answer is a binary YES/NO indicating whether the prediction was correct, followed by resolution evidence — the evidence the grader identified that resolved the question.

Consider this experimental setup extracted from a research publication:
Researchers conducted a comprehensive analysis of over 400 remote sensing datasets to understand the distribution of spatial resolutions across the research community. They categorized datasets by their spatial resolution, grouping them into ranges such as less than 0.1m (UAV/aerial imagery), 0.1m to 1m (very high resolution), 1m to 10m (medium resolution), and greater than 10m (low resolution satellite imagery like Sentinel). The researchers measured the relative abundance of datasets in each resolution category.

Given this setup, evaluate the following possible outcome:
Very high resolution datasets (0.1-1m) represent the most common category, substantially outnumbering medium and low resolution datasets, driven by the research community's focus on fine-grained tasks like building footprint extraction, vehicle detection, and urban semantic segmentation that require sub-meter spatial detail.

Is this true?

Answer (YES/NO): NO